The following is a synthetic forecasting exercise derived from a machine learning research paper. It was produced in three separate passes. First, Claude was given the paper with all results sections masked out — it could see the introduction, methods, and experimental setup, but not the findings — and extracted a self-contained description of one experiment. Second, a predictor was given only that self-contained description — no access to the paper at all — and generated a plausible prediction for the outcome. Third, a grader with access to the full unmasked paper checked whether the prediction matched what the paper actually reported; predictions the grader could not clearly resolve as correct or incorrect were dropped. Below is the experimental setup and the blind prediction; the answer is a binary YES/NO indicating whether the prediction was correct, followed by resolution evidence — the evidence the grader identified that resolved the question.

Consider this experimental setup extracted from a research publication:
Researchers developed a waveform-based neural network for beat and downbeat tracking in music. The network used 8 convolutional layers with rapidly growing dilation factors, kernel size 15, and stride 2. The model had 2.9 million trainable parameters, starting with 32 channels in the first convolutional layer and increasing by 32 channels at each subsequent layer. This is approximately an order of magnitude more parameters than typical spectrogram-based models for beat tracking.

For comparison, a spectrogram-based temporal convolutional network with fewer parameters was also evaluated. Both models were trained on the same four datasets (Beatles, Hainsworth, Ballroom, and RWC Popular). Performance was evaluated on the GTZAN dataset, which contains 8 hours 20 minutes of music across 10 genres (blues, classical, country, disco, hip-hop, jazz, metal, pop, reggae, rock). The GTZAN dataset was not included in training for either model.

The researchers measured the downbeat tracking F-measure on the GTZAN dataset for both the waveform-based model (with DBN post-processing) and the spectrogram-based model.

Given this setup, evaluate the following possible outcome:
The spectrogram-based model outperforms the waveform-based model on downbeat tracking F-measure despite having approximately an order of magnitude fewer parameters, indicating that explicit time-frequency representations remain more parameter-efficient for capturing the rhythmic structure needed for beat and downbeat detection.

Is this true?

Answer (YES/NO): YES